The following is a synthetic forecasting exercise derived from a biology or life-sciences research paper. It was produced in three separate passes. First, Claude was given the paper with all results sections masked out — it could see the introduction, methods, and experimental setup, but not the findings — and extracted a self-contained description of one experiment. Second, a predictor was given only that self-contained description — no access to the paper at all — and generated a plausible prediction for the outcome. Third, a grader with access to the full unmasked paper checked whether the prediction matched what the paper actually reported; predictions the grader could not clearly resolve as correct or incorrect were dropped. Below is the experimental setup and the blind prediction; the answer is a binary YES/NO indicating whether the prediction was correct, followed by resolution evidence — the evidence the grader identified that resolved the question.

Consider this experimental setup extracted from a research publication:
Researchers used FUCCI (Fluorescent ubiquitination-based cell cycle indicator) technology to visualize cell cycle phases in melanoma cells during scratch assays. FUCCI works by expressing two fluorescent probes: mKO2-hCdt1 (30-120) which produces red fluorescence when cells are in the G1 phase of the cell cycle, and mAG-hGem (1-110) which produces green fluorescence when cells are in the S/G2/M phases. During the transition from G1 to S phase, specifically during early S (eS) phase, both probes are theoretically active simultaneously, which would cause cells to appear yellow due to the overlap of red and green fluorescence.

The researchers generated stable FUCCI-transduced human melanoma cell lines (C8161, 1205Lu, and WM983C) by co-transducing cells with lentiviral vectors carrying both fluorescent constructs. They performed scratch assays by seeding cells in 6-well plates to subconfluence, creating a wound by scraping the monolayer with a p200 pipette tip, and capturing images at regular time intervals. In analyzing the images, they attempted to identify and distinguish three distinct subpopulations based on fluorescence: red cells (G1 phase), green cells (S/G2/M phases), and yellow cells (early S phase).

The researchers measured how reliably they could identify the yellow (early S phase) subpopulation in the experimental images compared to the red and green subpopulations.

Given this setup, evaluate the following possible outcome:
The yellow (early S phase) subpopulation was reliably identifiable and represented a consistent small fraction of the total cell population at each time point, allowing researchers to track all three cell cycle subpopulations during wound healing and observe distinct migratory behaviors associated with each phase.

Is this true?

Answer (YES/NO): NO